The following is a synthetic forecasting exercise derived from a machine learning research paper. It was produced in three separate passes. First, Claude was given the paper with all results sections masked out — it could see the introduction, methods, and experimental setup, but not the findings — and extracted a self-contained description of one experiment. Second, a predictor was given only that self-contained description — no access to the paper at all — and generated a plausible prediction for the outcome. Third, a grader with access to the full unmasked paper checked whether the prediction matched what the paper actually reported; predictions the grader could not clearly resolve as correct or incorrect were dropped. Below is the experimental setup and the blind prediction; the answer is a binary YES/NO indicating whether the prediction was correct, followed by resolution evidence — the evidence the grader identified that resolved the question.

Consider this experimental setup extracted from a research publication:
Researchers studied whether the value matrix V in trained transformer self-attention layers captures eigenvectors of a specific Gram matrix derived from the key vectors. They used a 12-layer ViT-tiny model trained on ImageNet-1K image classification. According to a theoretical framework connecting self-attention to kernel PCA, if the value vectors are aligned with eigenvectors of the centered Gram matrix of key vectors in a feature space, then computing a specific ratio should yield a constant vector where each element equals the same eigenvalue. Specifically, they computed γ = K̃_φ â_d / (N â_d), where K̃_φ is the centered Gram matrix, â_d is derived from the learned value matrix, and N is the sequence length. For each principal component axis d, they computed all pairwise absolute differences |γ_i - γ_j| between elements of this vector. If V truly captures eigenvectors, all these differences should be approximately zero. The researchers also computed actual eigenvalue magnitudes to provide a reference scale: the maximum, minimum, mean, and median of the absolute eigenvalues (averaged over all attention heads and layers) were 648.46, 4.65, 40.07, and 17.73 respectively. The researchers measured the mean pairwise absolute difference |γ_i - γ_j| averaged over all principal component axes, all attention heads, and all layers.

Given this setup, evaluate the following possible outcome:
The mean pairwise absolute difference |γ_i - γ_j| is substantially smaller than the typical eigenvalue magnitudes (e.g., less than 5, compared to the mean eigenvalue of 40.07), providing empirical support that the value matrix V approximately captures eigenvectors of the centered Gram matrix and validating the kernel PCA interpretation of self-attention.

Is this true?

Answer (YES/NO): YES